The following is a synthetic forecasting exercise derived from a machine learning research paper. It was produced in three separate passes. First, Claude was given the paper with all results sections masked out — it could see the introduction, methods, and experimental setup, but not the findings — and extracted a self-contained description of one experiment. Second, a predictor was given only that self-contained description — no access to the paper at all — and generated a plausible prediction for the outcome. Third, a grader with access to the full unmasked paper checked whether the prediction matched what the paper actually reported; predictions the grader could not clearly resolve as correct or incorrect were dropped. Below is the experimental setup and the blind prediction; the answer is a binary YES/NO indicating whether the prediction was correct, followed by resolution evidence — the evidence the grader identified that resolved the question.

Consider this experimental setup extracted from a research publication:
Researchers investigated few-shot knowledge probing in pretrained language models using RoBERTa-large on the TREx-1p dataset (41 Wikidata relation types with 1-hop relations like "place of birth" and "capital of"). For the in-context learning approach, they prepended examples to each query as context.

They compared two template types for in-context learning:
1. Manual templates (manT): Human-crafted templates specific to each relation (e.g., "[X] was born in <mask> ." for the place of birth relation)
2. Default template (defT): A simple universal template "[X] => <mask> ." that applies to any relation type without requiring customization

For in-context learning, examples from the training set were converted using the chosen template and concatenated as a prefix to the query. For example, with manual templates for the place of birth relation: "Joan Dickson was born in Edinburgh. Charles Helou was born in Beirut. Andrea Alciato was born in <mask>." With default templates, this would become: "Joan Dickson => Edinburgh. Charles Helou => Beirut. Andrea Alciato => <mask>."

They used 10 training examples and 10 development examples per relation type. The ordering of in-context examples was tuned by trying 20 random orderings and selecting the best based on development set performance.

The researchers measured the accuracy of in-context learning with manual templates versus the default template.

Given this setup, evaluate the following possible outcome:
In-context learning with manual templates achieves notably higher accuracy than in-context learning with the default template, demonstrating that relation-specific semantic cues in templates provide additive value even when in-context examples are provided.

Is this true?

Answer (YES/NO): NO